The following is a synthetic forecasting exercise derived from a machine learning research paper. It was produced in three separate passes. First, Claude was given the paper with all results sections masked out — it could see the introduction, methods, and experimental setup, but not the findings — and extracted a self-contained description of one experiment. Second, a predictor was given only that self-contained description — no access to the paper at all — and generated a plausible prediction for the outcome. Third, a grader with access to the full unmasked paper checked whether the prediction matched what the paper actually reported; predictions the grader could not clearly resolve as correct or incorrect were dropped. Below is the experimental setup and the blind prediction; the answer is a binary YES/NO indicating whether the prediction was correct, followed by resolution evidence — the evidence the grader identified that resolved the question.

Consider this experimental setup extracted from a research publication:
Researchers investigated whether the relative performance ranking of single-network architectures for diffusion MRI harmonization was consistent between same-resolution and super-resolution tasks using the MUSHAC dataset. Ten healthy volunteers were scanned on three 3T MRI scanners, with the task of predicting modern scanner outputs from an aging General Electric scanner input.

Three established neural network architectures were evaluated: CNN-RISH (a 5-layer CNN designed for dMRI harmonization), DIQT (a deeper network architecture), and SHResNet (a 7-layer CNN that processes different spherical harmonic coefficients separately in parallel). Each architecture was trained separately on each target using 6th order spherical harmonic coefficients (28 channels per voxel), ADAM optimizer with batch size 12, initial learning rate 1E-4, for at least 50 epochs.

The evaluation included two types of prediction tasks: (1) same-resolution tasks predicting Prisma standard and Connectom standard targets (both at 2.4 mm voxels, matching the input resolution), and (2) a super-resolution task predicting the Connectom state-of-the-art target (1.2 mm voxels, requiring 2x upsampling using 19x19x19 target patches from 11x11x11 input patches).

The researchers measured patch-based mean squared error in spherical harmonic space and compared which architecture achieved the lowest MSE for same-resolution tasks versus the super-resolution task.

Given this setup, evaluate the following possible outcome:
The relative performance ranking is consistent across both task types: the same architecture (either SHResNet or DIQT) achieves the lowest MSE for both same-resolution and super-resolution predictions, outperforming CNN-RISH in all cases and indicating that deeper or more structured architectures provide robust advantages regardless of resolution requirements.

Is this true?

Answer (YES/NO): NO